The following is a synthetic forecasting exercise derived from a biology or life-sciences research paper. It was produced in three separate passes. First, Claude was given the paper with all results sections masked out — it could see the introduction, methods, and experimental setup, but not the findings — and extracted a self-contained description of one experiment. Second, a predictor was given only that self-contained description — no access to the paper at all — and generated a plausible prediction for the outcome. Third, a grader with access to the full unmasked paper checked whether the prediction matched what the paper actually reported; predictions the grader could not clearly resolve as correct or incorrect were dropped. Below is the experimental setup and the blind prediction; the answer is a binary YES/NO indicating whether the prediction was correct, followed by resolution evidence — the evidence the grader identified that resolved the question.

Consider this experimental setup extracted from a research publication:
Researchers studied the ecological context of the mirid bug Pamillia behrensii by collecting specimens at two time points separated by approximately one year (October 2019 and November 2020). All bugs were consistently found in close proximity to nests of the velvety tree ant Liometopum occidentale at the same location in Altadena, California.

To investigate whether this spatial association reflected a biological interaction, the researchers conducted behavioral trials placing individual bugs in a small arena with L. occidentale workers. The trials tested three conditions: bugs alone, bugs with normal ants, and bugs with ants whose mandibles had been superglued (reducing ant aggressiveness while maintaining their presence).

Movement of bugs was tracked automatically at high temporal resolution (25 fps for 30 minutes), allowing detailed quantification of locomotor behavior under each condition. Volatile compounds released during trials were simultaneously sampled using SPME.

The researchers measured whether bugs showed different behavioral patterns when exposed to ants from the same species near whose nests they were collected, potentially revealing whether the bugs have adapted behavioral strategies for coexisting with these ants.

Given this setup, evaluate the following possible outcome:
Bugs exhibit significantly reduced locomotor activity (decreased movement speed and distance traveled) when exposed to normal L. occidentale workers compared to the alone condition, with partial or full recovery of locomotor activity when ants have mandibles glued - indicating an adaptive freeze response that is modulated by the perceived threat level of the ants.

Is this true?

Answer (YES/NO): NO